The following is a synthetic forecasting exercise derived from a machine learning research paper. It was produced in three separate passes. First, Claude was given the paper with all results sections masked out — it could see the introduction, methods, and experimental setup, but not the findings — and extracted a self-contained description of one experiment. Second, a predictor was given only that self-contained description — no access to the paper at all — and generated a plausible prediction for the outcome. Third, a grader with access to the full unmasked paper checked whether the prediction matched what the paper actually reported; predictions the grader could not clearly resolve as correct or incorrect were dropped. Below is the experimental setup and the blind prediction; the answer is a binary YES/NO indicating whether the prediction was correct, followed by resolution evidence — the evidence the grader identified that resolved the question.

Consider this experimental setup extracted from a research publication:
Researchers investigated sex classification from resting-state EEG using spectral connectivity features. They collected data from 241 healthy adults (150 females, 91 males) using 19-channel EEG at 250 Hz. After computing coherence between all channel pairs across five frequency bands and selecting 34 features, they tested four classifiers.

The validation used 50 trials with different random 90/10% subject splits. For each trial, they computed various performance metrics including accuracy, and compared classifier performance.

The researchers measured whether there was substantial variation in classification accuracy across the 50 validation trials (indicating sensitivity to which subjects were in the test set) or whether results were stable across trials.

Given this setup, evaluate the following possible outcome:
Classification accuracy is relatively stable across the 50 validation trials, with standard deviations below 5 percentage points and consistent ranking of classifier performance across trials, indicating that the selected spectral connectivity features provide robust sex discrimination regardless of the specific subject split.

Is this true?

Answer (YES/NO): NO